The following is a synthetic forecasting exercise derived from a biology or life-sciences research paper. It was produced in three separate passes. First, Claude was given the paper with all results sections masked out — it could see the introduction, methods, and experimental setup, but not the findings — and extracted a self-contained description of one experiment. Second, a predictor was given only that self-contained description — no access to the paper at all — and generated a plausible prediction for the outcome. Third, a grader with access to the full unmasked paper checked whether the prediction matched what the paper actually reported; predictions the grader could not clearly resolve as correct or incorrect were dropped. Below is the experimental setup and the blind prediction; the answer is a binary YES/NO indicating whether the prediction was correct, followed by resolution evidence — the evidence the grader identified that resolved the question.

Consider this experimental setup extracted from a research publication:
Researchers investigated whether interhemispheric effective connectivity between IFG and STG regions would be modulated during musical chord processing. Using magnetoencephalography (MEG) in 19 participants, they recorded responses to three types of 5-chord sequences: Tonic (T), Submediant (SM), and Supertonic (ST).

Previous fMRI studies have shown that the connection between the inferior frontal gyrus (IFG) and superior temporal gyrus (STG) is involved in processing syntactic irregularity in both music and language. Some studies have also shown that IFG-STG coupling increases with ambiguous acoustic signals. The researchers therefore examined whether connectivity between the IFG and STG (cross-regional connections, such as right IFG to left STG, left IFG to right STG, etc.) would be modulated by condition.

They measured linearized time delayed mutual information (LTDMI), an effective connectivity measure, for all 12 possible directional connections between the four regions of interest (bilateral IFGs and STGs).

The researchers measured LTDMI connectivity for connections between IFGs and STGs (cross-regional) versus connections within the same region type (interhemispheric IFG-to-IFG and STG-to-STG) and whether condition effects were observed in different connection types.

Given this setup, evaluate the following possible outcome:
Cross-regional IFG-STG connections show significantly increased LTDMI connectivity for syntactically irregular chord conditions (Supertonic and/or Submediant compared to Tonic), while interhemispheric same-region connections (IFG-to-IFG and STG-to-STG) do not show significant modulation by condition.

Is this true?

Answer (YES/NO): NO